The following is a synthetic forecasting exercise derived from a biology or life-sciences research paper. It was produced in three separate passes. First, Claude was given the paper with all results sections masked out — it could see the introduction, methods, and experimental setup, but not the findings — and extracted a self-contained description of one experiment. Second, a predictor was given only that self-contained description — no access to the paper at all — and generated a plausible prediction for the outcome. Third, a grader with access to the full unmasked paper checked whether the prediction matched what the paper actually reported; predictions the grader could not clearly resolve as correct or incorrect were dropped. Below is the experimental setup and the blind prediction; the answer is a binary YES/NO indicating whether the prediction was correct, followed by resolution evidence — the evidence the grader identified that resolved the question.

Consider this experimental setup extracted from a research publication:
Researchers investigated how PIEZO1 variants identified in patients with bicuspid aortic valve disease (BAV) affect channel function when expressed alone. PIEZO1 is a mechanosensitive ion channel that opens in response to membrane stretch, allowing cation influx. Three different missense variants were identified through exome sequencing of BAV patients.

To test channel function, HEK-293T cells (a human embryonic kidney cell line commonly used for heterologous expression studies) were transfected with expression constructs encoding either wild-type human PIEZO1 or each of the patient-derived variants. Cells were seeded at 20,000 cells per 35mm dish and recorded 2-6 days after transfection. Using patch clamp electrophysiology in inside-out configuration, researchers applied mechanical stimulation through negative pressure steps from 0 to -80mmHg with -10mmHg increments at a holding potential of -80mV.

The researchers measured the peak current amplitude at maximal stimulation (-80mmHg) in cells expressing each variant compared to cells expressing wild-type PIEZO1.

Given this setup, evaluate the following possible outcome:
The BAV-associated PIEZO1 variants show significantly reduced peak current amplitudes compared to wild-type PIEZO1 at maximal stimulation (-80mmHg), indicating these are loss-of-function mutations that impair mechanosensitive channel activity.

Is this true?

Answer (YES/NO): YES